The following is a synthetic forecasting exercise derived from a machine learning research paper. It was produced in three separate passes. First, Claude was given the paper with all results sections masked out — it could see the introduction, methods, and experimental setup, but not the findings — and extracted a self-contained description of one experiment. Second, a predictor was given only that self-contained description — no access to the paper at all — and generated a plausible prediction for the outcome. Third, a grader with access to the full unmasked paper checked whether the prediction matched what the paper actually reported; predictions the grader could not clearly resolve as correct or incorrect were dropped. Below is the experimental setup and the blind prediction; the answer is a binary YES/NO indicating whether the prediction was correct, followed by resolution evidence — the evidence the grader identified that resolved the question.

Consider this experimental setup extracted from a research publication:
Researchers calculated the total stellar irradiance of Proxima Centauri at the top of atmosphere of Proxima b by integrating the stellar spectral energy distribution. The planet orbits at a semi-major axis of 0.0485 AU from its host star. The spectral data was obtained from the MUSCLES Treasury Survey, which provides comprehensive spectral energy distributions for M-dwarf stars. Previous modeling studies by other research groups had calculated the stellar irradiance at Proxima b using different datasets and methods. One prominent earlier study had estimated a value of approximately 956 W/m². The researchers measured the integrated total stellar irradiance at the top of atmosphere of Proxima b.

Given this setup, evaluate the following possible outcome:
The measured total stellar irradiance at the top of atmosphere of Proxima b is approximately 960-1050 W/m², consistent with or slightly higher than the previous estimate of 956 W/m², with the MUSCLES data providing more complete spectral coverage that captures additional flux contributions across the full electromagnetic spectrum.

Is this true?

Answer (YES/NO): NO